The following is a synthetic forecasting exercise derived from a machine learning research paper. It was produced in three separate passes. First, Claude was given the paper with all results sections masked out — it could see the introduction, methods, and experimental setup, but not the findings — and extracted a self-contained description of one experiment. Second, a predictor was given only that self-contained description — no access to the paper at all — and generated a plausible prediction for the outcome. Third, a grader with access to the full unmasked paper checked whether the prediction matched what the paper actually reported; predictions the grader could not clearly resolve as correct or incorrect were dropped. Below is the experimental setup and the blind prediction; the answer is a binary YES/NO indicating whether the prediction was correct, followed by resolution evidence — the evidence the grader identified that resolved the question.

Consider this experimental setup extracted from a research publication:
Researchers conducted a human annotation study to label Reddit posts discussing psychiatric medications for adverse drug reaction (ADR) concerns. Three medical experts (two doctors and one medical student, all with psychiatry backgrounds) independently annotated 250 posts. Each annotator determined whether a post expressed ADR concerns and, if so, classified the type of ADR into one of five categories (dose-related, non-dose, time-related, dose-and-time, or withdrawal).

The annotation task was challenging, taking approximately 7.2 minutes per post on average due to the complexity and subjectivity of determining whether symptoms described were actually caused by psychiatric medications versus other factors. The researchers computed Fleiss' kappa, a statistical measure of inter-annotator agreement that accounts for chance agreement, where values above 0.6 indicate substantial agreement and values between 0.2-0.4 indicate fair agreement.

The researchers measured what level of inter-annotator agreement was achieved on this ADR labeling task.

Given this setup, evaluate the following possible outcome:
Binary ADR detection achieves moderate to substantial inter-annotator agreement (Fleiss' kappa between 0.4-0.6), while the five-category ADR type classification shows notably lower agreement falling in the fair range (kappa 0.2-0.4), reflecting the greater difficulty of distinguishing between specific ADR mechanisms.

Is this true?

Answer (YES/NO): NO